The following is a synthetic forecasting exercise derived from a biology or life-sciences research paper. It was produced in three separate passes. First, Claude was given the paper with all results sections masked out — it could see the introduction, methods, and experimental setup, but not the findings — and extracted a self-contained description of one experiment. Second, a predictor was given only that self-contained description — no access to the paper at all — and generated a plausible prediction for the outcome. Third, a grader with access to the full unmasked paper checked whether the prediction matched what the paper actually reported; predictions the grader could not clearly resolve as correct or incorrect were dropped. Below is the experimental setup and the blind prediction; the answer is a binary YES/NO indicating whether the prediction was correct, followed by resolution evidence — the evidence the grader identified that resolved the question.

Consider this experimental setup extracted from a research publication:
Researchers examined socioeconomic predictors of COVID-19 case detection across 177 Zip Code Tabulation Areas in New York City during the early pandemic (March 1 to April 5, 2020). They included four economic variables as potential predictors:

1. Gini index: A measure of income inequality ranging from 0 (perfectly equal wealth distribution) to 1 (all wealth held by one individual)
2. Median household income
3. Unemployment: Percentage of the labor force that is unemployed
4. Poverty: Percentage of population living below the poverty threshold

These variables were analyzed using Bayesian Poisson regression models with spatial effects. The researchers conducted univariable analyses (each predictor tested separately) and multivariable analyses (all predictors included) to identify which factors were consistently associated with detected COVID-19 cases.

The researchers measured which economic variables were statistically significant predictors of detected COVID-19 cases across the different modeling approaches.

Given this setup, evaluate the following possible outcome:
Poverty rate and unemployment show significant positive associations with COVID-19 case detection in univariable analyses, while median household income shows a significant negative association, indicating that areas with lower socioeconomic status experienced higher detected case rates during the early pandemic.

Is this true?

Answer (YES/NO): YES